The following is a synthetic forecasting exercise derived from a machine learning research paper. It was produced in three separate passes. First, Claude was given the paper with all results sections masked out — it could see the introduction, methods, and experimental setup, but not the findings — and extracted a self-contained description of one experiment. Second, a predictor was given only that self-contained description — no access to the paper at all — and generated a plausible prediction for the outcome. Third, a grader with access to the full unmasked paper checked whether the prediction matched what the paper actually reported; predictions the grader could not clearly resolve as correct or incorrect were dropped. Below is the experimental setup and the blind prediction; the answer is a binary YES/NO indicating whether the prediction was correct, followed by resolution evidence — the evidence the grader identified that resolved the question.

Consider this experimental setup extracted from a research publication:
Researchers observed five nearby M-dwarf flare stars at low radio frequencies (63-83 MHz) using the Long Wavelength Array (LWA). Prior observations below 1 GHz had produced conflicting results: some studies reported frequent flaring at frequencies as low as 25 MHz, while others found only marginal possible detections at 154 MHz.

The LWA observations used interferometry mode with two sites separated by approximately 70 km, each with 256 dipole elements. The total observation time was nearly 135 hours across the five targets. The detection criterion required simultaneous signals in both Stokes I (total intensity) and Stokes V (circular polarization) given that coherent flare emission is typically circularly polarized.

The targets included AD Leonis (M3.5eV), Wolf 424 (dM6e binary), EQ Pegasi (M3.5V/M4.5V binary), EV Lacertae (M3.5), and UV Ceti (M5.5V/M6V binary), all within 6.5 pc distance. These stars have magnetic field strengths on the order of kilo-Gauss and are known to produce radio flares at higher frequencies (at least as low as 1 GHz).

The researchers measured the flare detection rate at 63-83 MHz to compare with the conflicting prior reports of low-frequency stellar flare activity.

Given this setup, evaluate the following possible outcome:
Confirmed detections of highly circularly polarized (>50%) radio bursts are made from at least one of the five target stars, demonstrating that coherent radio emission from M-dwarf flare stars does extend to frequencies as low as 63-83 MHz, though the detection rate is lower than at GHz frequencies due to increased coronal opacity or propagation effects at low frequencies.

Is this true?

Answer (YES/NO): NO